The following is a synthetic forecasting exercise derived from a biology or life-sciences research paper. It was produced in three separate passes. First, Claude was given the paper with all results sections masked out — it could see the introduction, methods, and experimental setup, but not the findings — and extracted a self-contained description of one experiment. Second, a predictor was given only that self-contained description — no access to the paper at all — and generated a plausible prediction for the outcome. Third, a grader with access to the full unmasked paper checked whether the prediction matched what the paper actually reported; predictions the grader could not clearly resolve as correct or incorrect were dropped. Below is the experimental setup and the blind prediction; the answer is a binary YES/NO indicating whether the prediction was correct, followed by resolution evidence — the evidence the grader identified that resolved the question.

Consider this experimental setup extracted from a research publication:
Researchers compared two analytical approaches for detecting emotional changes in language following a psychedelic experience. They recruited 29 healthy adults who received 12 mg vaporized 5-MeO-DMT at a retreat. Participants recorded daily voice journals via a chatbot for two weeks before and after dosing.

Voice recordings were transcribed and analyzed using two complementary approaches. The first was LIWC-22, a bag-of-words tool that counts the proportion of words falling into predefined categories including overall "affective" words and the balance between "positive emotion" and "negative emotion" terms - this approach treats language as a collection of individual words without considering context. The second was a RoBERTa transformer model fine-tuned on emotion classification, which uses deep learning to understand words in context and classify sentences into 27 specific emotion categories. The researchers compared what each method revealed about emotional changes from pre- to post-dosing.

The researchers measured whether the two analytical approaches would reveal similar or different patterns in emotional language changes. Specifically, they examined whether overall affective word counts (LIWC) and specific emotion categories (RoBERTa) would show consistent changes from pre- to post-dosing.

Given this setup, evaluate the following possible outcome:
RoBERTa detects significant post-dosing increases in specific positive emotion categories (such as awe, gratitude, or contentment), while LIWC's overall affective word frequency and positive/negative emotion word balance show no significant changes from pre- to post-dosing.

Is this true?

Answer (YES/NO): YES